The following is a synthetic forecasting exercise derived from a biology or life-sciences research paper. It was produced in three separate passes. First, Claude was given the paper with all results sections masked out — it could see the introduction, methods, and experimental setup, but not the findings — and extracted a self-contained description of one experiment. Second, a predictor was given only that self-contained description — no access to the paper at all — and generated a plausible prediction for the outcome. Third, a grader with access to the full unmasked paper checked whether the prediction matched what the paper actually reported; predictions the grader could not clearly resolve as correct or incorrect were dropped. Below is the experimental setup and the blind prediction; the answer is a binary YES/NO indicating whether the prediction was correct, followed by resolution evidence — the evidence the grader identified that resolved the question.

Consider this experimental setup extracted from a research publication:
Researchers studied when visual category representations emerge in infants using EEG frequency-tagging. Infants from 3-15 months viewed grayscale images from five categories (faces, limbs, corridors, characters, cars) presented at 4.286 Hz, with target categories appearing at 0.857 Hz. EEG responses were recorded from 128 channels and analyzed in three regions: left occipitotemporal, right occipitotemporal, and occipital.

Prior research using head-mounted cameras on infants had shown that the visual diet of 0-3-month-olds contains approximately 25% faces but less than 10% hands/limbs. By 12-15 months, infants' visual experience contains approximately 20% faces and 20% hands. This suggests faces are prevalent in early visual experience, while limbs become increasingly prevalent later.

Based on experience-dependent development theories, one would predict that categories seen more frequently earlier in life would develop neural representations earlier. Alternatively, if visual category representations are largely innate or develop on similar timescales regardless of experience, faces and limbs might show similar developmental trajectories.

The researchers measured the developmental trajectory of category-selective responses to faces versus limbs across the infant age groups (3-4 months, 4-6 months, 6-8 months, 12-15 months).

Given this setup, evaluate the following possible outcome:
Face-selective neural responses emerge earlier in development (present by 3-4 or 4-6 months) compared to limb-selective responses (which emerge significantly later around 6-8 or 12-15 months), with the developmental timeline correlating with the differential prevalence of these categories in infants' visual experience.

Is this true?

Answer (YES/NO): YES